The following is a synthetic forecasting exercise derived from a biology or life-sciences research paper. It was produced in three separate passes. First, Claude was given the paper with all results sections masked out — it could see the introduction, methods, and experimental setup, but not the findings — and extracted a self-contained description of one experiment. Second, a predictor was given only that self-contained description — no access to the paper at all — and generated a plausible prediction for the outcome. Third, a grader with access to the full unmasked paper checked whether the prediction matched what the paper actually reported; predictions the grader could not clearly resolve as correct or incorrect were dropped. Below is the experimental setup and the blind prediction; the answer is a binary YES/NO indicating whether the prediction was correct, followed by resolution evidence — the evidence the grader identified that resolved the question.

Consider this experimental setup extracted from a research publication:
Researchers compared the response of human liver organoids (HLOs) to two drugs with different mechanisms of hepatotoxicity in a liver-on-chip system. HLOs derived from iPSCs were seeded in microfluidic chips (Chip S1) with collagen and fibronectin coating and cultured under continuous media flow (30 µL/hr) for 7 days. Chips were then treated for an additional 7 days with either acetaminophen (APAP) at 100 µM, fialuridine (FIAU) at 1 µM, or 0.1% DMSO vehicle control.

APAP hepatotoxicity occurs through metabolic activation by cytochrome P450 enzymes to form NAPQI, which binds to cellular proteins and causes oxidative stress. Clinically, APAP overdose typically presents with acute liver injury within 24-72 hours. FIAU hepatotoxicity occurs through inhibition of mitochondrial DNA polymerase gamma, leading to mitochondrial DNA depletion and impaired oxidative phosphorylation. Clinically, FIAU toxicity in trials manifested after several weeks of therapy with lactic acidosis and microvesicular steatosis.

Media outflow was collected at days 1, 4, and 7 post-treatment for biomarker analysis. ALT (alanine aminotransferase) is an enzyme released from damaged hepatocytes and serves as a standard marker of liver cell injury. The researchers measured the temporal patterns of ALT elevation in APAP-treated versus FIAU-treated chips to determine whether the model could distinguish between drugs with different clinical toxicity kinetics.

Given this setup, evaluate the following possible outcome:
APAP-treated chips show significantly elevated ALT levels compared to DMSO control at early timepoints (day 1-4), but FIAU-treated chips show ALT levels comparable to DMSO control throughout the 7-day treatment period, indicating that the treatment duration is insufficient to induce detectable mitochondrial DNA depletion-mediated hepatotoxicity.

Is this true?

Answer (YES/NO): NO